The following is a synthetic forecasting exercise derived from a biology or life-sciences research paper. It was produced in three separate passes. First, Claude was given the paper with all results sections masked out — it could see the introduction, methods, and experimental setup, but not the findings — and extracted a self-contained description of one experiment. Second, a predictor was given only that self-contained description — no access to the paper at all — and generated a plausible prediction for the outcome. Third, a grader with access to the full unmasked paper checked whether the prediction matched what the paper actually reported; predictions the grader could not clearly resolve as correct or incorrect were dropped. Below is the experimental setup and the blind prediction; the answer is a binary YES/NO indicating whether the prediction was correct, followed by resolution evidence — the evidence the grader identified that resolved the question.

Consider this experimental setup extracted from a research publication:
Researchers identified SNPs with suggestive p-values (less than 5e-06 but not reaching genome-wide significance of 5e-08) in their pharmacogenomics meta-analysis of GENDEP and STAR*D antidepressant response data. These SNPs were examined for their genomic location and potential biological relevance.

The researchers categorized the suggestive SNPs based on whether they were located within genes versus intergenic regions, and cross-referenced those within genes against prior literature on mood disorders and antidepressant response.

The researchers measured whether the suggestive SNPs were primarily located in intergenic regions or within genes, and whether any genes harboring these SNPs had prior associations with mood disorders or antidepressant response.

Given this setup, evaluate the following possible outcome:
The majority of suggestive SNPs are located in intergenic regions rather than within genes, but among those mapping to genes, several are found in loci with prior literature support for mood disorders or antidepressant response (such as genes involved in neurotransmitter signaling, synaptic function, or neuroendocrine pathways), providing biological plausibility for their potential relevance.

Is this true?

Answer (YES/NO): YES